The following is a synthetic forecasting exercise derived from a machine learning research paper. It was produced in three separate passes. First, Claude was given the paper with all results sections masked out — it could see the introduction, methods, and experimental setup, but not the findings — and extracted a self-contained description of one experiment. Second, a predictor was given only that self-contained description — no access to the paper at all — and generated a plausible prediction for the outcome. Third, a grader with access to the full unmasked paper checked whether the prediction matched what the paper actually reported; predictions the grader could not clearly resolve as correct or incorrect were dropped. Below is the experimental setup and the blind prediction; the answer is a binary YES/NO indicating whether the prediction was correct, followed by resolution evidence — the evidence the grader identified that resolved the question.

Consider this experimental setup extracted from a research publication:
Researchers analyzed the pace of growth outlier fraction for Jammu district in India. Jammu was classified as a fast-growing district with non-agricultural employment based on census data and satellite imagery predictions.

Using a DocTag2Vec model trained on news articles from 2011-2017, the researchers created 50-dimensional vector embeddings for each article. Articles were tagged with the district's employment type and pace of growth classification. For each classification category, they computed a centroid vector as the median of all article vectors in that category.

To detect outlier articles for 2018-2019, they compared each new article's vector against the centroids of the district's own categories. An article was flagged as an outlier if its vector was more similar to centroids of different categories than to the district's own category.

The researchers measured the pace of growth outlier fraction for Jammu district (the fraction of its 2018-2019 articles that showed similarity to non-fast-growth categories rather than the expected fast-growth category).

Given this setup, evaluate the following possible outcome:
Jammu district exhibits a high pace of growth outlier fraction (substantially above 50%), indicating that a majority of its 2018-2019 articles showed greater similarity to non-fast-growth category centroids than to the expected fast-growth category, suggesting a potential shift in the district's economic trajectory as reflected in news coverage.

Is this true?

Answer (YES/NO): YES